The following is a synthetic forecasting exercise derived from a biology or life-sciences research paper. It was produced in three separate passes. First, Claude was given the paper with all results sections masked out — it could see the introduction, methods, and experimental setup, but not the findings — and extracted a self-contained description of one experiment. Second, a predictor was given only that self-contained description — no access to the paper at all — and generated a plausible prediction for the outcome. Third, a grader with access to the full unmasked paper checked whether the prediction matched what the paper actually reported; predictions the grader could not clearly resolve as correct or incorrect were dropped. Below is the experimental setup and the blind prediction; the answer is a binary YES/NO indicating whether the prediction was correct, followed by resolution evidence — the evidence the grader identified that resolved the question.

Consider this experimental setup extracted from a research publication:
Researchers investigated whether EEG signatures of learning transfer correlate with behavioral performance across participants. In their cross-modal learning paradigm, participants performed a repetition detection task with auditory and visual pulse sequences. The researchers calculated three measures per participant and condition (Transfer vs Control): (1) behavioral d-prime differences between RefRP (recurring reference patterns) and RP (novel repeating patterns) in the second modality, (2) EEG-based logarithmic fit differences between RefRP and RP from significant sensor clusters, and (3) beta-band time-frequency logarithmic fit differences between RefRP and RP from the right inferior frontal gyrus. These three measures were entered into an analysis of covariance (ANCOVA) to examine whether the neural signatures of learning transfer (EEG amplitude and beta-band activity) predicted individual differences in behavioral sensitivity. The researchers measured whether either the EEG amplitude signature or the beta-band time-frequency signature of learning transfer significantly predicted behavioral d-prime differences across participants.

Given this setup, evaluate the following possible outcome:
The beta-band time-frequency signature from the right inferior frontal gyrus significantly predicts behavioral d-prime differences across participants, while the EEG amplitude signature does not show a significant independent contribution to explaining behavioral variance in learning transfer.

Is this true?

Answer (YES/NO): NO